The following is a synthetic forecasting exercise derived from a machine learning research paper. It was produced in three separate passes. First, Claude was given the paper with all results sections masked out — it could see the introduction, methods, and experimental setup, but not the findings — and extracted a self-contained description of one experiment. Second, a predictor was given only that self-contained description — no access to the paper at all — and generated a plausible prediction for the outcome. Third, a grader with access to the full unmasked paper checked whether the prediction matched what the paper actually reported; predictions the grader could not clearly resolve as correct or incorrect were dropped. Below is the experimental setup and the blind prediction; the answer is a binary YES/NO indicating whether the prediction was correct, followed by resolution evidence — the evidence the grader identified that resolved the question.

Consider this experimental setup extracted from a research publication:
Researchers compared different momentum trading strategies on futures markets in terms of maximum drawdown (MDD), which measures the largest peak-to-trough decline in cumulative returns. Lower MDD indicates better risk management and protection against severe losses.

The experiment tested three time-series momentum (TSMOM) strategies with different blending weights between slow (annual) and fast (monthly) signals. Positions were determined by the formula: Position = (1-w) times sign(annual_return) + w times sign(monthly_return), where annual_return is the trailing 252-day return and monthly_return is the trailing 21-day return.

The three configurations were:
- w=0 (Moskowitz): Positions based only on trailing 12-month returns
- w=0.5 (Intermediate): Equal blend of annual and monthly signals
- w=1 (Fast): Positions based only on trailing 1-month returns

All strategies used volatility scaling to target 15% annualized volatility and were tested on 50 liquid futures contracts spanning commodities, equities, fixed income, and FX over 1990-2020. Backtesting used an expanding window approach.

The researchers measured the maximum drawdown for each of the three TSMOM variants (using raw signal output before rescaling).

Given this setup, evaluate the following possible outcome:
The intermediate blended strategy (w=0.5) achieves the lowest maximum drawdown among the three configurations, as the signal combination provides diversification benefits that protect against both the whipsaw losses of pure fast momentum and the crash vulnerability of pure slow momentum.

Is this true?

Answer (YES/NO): YES